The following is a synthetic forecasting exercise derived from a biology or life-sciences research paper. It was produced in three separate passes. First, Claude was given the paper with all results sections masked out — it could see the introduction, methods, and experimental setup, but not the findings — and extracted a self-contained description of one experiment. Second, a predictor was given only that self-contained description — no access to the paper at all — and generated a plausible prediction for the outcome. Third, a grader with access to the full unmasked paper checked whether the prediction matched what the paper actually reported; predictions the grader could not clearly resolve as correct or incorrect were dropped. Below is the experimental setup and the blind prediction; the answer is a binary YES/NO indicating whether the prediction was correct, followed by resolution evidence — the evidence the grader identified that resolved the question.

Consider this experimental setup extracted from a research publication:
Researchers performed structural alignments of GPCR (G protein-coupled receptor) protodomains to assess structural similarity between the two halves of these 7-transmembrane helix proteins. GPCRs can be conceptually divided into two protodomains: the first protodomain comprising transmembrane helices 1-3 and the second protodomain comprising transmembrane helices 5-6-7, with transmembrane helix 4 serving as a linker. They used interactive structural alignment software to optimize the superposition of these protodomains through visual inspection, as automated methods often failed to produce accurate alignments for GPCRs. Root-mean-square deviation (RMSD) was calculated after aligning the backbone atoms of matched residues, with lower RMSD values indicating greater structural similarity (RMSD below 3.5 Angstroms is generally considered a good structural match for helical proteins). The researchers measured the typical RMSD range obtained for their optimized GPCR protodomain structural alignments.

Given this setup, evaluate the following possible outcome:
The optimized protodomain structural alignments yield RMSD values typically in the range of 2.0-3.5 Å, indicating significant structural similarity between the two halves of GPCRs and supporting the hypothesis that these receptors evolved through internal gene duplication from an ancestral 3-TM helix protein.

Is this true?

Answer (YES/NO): NO